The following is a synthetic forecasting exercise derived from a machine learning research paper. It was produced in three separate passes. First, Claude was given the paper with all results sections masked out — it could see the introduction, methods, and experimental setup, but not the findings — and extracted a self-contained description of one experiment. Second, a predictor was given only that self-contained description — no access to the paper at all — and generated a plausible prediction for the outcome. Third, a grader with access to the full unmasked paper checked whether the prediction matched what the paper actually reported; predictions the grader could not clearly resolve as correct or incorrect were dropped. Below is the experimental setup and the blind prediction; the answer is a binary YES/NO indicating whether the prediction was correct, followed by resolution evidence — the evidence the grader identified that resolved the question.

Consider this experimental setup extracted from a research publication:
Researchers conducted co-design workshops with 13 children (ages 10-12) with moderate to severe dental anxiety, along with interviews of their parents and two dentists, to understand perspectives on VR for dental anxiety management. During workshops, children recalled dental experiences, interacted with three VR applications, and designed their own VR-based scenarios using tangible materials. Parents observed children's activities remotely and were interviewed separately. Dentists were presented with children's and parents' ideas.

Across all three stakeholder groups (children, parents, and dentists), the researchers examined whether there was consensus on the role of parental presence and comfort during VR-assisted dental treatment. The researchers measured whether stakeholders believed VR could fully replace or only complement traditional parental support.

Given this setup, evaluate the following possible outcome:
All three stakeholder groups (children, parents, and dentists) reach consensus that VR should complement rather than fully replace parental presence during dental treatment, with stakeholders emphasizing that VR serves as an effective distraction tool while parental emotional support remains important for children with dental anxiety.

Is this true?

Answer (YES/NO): NO